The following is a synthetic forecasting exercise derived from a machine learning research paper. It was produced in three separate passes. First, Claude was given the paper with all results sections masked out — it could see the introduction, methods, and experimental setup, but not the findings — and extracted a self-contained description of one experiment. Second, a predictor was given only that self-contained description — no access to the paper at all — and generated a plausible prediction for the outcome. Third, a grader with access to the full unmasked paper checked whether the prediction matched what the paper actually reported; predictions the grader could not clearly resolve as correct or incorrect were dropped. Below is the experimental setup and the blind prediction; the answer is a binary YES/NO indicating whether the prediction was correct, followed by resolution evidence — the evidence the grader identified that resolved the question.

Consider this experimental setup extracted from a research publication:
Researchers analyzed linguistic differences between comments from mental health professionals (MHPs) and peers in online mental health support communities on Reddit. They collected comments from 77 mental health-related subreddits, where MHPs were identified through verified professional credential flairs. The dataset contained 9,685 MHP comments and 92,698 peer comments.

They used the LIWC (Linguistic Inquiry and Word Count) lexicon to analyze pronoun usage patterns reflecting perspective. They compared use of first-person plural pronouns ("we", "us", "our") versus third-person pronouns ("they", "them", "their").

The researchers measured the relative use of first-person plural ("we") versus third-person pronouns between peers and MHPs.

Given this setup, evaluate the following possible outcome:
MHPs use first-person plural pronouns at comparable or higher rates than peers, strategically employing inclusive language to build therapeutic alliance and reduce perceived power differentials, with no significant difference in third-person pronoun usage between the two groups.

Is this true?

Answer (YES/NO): NO